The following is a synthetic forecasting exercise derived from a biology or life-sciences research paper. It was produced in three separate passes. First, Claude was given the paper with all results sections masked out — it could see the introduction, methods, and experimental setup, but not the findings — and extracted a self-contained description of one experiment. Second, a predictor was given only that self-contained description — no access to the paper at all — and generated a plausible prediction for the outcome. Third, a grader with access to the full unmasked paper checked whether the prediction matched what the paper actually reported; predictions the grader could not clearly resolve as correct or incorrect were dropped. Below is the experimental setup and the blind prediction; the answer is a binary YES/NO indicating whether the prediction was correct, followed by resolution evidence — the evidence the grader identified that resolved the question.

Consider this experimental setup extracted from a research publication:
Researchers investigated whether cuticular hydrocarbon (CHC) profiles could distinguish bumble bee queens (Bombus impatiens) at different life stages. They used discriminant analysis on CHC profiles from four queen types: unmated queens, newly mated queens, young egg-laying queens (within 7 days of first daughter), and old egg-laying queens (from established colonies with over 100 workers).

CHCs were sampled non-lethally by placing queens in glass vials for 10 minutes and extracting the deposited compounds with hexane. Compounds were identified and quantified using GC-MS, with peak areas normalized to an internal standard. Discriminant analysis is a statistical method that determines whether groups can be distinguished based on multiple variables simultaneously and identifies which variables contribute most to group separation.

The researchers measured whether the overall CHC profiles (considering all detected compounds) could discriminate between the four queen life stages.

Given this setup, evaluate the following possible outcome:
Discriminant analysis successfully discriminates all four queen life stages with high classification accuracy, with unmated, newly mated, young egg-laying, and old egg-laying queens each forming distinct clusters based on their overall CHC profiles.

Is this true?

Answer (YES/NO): NO